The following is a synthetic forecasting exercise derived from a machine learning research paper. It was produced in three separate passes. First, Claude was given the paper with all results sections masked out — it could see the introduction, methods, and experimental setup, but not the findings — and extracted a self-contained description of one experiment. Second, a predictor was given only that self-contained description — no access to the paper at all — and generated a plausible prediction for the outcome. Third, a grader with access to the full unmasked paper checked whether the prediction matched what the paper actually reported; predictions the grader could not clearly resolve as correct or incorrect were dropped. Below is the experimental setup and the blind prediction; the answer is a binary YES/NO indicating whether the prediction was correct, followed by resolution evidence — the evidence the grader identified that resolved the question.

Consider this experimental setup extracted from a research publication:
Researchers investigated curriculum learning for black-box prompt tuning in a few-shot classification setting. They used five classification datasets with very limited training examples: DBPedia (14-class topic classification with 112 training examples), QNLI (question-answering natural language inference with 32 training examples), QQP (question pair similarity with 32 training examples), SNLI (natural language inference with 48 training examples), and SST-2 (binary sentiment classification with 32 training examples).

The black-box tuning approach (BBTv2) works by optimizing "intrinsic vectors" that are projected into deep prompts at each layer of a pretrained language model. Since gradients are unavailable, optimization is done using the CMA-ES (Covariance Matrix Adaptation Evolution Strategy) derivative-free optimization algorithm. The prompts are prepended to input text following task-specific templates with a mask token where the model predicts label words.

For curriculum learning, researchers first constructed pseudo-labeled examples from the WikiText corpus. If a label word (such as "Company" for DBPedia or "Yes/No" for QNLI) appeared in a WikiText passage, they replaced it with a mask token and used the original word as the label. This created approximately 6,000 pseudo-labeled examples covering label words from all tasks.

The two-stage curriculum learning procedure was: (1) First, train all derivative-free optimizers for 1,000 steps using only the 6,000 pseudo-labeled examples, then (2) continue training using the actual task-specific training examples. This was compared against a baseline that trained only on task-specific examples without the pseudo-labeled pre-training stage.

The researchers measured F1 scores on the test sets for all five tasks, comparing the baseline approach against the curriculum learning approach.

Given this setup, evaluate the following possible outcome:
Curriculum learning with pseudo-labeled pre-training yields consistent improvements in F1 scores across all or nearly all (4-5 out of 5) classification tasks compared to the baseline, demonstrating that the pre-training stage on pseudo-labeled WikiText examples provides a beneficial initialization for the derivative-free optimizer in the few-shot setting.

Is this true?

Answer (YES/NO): NO